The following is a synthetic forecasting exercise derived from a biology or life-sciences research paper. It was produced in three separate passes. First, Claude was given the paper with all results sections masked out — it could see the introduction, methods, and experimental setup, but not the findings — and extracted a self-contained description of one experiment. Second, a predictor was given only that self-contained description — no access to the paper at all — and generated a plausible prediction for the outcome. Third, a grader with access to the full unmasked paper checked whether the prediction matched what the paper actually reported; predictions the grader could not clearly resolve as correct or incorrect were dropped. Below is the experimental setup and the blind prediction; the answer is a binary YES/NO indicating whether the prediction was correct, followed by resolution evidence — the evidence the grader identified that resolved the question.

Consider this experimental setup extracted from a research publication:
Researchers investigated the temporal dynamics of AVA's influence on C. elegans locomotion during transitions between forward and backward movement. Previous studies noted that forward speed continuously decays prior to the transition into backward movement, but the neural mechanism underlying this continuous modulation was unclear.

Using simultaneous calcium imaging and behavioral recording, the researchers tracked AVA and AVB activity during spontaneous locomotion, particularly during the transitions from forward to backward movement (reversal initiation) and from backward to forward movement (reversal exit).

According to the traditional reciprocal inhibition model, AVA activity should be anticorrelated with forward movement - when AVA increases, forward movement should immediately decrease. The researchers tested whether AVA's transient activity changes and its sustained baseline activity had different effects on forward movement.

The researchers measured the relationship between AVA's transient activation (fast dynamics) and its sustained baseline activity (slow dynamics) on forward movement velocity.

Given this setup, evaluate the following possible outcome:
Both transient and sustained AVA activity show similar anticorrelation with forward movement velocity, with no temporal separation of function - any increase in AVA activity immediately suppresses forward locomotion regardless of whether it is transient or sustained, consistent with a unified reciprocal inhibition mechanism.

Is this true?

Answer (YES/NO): NO